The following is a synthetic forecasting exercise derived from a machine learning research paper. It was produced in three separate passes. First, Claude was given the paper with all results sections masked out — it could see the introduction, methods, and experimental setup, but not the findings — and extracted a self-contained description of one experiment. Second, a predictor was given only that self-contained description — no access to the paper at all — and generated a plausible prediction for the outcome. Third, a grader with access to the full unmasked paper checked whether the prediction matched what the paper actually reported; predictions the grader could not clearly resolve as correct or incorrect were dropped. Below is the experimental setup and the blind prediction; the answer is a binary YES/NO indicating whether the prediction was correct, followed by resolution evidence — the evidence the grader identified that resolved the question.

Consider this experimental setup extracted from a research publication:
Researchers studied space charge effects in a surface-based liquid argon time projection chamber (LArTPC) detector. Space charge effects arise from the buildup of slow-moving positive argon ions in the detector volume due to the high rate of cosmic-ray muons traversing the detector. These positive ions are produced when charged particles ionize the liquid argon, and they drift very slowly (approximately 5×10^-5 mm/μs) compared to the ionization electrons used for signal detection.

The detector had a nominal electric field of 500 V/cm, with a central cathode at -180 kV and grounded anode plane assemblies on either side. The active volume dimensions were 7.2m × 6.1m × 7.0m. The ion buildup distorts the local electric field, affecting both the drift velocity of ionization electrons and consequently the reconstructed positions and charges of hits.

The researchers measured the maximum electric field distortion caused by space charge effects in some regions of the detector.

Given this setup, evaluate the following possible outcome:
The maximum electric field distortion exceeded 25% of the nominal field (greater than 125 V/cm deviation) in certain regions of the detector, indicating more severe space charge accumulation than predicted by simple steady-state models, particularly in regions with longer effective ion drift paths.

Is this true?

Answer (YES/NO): NO